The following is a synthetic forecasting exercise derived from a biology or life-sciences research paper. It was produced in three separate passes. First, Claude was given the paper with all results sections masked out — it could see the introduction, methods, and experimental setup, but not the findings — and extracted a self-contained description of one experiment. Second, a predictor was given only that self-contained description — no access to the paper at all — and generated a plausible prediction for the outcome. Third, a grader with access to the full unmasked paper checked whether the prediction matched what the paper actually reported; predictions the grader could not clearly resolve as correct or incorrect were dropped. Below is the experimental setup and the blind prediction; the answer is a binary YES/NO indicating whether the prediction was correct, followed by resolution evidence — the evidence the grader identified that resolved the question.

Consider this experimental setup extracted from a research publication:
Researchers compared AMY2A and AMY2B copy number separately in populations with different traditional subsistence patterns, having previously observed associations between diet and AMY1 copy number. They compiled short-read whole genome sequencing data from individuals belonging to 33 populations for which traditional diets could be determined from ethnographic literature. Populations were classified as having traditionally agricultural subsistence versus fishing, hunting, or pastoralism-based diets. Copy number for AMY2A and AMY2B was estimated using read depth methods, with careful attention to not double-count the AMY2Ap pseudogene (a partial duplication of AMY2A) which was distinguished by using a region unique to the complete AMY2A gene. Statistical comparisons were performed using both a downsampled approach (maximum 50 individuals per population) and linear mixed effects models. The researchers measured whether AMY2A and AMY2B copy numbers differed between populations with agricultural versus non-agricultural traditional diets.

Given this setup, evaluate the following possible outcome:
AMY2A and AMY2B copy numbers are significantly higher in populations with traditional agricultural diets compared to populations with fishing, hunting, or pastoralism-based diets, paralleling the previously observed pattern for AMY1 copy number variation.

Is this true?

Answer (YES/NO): NO